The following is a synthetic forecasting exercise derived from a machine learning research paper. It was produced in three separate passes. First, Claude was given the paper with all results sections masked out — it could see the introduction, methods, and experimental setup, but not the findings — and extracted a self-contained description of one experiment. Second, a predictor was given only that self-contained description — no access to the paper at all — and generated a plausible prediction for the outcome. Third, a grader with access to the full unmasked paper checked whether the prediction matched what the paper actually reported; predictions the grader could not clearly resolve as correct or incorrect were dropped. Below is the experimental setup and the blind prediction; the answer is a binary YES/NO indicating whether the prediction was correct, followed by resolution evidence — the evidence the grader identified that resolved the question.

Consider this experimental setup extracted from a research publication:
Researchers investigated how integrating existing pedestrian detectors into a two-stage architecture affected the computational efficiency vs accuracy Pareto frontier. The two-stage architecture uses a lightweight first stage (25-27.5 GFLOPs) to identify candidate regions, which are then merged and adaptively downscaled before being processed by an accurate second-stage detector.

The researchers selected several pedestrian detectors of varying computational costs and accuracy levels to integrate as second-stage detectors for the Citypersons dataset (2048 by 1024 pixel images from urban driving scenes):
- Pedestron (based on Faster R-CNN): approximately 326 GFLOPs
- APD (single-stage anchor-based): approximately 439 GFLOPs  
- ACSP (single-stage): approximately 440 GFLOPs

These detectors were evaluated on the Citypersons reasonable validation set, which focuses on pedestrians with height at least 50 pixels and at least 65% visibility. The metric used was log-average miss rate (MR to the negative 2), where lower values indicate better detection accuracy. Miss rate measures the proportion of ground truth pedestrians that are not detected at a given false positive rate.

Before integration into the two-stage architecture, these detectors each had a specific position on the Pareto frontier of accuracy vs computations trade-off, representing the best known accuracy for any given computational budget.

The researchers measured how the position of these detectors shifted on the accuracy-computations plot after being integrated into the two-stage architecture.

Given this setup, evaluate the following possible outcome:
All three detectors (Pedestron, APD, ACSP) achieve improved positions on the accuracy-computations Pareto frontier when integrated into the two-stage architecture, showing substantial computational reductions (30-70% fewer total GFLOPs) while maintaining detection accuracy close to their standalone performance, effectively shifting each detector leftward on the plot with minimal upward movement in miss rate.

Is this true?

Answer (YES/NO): NO